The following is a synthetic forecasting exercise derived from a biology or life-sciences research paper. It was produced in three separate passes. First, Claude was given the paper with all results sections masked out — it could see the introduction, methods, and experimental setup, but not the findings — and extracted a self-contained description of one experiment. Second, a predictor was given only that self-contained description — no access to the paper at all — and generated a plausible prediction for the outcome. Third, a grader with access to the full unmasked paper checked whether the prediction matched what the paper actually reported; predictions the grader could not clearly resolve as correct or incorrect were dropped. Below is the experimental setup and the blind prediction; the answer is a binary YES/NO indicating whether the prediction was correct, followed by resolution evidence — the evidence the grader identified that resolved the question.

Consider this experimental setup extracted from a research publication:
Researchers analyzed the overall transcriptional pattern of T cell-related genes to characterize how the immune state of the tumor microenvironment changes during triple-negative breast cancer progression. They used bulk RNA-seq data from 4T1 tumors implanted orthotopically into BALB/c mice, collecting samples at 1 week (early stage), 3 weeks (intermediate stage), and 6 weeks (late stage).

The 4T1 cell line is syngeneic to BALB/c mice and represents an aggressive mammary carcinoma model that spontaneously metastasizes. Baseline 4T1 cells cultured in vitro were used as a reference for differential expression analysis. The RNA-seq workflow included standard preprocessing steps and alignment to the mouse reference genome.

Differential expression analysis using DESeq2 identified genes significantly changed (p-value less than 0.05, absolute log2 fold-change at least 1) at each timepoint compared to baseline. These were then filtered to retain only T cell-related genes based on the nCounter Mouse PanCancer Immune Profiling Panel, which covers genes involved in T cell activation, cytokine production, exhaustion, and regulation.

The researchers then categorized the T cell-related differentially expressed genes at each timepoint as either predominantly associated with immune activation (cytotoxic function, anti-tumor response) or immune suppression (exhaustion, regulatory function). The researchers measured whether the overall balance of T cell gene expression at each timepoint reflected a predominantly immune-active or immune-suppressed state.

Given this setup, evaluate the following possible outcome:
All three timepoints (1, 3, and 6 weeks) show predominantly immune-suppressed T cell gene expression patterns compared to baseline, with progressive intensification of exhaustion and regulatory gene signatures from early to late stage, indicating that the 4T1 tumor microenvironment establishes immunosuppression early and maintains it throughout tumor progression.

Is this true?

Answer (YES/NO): NO